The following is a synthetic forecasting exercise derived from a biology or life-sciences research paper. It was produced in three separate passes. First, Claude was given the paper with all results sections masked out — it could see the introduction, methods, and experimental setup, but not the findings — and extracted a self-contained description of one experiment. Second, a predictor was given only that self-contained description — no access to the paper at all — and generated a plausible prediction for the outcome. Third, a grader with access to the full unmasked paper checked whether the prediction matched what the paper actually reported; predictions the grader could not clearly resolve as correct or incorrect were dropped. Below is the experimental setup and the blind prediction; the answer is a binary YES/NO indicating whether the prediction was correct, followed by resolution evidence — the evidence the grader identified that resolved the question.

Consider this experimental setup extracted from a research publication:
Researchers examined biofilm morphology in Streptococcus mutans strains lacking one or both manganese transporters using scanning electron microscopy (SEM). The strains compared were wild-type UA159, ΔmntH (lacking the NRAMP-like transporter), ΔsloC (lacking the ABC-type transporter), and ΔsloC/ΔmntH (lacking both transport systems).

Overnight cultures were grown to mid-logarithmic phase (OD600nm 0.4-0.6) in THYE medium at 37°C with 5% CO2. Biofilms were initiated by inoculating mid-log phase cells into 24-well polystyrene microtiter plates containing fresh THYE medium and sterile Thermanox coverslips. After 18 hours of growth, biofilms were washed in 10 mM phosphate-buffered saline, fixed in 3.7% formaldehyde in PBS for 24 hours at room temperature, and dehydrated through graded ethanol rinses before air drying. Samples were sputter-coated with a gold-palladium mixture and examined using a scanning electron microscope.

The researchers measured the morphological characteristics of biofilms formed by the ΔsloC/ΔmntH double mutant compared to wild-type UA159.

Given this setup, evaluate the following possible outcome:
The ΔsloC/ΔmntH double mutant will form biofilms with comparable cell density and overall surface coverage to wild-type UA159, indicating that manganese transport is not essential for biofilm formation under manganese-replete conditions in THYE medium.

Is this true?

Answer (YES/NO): NO